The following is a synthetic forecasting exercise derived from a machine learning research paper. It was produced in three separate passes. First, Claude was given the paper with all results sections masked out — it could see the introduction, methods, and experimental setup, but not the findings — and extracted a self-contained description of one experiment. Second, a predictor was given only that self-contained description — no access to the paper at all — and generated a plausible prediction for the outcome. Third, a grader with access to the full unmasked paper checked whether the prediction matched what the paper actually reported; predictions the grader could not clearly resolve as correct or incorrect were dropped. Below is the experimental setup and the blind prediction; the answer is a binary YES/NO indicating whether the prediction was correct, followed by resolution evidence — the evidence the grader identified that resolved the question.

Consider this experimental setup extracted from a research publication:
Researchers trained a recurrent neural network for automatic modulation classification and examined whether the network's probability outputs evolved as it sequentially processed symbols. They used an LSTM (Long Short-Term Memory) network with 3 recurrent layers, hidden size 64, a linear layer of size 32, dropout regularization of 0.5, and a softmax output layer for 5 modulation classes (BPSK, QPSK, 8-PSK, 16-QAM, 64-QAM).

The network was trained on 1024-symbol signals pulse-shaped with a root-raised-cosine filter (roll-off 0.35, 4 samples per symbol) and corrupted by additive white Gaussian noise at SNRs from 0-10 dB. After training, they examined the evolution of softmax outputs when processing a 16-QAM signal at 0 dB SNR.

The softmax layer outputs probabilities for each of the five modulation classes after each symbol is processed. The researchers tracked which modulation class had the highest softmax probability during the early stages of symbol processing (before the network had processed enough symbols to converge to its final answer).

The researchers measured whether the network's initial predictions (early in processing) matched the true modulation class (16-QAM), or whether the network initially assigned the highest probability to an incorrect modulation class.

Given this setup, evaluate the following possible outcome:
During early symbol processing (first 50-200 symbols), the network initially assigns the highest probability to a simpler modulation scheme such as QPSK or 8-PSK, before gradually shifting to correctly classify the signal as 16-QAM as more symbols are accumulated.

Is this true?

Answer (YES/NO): NO